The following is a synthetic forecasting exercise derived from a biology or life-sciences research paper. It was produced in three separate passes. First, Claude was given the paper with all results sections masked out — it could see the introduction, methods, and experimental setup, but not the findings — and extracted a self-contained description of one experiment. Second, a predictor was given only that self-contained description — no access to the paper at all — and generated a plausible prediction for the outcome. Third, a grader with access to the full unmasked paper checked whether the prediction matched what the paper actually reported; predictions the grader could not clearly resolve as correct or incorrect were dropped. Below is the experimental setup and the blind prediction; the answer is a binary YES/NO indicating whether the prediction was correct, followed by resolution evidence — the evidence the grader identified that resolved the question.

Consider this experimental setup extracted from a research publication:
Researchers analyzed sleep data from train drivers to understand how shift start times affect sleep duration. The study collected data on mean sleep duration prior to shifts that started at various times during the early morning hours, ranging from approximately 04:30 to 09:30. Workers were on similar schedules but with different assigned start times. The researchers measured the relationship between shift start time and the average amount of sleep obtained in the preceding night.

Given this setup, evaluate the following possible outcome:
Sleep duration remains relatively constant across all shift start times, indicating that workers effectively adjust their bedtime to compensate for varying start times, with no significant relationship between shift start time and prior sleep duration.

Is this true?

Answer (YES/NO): NO